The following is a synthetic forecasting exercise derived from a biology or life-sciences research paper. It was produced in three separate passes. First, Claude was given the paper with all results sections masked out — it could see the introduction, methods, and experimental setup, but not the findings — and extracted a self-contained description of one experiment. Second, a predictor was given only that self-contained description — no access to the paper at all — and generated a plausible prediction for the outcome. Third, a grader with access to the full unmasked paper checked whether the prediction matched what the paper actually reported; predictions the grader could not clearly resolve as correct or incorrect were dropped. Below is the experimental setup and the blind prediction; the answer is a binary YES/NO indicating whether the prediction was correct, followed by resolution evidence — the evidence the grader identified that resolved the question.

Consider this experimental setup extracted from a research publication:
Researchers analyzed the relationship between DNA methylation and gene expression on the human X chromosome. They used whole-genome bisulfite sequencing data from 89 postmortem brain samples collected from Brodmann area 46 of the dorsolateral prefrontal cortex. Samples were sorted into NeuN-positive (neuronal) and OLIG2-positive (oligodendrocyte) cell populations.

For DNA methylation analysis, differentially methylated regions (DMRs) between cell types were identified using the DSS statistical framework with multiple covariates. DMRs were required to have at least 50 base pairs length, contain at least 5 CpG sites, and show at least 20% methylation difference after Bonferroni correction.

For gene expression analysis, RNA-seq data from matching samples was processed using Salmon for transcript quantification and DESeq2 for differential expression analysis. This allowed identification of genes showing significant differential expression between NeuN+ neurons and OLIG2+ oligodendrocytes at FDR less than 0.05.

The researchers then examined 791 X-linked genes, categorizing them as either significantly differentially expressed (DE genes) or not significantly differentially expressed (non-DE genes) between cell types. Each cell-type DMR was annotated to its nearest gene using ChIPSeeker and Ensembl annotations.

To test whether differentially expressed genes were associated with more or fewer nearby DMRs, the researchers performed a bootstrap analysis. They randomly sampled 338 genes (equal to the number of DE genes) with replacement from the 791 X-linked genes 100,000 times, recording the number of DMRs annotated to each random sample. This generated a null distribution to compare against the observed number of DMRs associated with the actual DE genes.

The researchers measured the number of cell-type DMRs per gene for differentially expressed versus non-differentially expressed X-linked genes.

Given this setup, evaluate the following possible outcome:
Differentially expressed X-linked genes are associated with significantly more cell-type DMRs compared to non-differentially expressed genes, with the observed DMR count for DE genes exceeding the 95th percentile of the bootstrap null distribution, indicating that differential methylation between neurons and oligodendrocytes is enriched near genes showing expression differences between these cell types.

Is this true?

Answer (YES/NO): YES